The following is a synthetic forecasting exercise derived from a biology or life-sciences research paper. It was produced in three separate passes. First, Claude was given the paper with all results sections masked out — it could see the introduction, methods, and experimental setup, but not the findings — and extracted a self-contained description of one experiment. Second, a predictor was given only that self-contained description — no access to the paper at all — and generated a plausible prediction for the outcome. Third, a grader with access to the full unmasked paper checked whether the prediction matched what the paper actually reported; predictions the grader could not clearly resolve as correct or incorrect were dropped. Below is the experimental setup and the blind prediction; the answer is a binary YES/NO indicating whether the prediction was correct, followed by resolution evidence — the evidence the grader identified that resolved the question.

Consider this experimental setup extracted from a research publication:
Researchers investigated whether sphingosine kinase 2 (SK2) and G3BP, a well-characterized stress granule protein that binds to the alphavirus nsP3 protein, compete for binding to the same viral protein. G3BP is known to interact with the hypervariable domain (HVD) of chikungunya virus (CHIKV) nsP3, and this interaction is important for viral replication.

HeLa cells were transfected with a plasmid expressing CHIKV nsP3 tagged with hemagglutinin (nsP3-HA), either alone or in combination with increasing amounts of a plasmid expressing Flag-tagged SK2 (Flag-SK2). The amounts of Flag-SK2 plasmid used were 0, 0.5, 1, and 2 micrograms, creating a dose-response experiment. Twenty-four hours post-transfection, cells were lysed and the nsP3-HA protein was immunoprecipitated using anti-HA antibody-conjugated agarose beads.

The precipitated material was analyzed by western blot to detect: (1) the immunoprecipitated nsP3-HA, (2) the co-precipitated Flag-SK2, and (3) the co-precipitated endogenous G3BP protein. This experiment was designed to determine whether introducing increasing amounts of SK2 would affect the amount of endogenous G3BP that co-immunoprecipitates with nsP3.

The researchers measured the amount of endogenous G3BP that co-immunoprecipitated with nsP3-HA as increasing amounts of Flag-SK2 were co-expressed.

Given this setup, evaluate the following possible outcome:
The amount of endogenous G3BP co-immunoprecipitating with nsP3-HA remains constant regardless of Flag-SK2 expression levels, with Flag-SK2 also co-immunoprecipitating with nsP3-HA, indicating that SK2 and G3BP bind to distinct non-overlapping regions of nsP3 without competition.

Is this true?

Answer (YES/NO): NO